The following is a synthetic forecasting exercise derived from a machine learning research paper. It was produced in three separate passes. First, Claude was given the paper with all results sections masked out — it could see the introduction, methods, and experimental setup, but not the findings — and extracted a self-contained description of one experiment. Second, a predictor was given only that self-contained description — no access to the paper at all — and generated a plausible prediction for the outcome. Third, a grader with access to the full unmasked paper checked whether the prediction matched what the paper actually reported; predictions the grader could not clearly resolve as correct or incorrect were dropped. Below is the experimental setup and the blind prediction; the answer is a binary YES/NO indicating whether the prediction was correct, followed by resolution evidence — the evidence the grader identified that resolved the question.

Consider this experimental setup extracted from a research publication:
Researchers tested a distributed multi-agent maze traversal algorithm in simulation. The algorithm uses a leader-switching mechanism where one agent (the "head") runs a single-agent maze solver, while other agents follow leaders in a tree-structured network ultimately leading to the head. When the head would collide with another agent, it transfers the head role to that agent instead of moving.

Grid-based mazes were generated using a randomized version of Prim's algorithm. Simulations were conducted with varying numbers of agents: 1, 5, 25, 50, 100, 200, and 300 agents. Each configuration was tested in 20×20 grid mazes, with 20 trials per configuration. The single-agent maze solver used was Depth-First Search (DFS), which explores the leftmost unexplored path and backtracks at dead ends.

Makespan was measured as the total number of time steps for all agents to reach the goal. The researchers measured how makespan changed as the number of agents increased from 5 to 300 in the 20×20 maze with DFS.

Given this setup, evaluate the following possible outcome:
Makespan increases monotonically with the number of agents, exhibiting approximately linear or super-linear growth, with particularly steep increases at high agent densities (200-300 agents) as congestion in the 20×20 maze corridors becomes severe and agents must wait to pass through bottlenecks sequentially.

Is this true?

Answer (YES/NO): NO